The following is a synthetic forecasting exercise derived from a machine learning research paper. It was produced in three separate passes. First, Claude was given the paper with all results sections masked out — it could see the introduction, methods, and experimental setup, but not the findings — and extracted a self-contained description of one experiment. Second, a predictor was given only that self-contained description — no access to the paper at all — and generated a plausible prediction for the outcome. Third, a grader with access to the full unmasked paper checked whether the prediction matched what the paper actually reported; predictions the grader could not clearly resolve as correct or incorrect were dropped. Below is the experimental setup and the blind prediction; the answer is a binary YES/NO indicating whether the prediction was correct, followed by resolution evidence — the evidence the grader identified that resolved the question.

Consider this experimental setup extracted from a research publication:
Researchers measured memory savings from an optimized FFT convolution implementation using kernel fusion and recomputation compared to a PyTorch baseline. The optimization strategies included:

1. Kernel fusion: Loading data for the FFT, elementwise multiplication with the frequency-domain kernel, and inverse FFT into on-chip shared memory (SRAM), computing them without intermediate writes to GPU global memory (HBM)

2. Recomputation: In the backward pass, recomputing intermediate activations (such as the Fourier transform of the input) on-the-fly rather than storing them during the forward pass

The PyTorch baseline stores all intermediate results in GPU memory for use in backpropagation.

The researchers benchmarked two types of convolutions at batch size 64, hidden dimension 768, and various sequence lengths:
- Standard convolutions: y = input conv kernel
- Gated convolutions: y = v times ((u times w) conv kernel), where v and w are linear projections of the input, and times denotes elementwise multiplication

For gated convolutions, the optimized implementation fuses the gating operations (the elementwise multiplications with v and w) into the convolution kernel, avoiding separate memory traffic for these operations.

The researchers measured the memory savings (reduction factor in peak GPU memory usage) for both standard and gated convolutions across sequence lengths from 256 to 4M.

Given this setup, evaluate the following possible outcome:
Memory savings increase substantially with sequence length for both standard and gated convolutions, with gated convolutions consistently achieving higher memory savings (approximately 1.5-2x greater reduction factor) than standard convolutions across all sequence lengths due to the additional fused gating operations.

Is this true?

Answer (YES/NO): NO